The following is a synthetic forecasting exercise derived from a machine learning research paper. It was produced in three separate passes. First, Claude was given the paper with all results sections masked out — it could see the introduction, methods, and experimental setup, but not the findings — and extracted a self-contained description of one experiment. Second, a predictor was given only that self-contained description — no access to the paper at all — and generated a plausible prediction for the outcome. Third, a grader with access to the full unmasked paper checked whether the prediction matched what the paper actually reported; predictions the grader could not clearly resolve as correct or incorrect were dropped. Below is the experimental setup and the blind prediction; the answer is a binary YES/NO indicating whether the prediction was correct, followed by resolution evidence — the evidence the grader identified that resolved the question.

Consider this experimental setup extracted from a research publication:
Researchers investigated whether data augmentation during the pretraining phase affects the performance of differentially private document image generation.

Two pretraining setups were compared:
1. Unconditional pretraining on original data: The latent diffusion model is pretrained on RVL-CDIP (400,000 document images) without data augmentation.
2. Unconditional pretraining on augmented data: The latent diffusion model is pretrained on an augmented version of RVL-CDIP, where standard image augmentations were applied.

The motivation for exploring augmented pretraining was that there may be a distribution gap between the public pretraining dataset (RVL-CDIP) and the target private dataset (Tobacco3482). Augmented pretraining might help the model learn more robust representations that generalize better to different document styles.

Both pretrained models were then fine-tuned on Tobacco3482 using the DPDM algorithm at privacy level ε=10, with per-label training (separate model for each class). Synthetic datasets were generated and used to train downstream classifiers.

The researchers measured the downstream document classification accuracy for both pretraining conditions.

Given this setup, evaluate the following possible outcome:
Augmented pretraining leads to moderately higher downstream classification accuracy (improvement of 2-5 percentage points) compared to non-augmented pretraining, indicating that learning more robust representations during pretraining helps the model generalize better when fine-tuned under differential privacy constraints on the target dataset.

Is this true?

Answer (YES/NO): NO